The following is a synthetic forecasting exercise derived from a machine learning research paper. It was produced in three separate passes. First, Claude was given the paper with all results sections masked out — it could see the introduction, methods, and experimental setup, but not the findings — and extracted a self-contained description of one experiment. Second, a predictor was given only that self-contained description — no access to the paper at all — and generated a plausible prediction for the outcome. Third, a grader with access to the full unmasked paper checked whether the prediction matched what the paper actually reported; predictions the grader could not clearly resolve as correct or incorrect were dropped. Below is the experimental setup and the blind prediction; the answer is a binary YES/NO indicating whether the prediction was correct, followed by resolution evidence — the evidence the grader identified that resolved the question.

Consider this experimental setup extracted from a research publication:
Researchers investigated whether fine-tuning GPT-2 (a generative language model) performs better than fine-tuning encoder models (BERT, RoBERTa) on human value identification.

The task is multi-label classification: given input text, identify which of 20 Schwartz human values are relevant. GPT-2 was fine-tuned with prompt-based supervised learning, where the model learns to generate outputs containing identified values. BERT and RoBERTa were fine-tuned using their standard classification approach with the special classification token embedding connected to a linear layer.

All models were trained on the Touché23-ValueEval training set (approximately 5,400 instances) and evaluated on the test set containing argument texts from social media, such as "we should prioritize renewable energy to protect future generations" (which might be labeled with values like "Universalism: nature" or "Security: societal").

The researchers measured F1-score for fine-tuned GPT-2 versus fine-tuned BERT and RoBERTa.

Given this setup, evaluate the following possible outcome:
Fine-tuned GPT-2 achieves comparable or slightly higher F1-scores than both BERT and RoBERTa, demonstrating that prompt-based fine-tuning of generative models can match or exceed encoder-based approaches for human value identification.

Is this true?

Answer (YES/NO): NO